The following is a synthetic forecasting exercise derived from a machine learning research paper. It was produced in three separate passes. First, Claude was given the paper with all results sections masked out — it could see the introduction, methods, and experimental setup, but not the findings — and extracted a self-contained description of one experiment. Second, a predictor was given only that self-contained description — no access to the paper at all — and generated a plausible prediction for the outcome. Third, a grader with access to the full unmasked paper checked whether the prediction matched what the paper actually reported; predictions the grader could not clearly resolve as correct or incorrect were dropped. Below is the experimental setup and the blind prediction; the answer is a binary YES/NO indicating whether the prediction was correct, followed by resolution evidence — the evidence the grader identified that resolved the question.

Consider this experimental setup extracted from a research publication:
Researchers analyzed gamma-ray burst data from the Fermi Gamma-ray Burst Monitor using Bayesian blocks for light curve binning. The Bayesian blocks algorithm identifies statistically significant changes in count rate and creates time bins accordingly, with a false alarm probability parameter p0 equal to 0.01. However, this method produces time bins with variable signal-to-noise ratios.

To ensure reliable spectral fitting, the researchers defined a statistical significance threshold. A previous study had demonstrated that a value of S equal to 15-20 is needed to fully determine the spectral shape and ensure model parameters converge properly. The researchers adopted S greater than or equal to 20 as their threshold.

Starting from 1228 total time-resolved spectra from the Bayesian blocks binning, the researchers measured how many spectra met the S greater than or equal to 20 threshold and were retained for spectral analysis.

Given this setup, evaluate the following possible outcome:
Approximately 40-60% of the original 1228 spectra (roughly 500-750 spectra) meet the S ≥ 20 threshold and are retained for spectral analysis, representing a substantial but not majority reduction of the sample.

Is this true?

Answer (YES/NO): NO